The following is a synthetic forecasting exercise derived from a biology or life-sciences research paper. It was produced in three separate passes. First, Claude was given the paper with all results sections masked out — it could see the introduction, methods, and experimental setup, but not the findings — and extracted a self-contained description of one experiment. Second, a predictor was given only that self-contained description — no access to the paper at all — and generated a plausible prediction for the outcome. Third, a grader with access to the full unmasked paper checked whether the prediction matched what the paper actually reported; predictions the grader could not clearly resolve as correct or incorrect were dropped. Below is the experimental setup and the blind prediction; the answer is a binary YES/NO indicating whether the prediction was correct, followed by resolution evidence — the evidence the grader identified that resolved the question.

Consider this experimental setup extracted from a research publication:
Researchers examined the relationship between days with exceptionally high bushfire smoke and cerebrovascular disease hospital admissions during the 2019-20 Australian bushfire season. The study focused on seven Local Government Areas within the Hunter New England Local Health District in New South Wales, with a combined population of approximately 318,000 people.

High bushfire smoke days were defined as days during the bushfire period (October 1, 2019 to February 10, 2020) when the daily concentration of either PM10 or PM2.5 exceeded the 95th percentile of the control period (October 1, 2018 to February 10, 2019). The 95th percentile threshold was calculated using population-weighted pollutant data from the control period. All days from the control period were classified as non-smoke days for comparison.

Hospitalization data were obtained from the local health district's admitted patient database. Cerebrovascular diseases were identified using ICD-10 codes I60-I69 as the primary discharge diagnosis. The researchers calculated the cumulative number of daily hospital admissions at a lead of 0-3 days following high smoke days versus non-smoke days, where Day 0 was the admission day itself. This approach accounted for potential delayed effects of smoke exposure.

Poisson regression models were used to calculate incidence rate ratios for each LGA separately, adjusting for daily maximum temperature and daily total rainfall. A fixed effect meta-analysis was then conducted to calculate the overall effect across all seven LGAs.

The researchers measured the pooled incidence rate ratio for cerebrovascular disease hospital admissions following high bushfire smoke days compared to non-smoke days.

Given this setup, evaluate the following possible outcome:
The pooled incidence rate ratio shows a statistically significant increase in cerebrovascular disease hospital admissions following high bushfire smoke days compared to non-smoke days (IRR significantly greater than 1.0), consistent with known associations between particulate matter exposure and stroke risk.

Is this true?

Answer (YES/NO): NO